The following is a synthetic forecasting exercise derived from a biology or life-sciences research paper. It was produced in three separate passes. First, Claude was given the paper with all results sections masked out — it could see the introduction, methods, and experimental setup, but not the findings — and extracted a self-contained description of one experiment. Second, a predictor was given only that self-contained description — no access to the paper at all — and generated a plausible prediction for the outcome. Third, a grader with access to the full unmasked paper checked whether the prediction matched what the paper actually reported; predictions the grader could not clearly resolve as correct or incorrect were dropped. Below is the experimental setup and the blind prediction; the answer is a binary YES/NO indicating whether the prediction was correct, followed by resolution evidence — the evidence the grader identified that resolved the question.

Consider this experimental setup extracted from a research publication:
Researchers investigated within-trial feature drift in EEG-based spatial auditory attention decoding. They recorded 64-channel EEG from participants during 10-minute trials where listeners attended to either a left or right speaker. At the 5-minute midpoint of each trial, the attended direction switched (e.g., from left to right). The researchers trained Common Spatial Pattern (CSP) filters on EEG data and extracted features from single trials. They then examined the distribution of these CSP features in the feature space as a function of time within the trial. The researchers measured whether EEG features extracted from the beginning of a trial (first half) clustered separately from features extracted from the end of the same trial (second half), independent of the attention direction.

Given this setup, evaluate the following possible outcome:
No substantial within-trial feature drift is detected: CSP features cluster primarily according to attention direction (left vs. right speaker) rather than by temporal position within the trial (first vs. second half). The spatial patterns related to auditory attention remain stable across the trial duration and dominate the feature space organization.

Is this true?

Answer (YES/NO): NO